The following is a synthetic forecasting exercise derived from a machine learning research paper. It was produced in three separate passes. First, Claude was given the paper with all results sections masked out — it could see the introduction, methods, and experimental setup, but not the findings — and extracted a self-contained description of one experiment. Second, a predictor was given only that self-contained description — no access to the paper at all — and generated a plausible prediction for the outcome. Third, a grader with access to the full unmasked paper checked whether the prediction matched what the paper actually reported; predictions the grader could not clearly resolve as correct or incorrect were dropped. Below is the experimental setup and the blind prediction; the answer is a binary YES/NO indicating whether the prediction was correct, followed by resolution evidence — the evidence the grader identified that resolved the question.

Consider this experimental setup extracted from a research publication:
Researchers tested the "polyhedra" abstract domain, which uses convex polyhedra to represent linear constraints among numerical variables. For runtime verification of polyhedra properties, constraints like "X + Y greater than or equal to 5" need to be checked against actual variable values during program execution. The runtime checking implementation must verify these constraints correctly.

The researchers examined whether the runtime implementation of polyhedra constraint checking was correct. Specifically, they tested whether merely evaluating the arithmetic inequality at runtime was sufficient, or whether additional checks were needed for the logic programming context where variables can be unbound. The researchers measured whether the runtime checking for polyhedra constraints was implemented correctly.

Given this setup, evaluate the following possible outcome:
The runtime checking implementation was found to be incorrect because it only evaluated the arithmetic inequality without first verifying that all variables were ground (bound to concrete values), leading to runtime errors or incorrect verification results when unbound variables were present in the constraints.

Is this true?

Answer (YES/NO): YES